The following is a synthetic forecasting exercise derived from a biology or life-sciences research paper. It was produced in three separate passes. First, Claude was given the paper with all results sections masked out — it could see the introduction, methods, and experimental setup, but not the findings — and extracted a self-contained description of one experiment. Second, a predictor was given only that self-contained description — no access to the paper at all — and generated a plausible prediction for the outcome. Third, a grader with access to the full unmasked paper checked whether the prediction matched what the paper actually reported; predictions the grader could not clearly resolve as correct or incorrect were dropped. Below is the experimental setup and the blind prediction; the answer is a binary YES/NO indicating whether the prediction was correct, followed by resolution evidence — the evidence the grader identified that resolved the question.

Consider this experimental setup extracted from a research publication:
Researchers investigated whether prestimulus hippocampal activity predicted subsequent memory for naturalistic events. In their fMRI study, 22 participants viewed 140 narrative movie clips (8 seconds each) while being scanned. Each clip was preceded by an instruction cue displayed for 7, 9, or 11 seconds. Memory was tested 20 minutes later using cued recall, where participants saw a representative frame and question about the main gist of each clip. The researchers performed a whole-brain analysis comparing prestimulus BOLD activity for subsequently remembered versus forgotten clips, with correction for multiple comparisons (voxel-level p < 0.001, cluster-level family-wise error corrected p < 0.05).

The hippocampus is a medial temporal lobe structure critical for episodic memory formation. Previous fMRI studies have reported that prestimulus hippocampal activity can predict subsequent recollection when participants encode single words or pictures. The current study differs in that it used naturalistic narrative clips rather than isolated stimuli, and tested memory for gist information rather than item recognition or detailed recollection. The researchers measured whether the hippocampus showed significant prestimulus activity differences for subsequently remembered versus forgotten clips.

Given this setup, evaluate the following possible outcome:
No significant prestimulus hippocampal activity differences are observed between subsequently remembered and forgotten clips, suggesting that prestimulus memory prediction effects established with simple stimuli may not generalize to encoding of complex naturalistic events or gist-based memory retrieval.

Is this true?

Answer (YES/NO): YES